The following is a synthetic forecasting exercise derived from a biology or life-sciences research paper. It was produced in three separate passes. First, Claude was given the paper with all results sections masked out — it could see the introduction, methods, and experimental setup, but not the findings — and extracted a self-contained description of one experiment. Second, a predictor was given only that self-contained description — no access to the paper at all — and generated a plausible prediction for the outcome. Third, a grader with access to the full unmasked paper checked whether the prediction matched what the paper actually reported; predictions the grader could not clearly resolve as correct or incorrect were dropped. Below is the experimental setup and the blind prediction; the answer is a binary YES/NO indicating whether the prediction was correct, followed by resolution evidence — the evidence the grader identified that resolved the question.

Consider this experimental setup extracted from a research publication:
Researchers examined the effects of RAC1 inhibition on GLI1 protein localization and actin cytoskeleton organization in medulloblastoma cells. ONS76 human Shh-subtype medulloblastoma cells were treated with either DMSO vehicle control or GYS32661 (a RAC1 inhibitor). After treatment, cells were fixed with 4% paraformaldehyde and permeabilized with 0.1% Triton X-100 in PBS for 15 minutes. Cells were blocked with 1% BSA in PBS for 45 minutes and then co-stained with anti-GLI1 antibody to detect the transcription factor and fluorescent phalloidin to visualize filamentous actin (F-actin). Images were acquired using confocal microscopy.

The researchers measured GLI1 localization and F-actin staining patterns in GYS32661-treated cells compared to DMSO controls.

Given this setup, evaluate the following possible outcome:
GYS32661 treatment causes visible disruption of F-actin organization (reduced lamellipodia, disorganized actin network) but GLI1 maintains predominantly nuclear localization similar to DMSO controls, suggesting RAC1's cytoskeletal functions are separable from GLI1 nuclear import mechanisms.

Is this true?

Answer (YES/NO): NO